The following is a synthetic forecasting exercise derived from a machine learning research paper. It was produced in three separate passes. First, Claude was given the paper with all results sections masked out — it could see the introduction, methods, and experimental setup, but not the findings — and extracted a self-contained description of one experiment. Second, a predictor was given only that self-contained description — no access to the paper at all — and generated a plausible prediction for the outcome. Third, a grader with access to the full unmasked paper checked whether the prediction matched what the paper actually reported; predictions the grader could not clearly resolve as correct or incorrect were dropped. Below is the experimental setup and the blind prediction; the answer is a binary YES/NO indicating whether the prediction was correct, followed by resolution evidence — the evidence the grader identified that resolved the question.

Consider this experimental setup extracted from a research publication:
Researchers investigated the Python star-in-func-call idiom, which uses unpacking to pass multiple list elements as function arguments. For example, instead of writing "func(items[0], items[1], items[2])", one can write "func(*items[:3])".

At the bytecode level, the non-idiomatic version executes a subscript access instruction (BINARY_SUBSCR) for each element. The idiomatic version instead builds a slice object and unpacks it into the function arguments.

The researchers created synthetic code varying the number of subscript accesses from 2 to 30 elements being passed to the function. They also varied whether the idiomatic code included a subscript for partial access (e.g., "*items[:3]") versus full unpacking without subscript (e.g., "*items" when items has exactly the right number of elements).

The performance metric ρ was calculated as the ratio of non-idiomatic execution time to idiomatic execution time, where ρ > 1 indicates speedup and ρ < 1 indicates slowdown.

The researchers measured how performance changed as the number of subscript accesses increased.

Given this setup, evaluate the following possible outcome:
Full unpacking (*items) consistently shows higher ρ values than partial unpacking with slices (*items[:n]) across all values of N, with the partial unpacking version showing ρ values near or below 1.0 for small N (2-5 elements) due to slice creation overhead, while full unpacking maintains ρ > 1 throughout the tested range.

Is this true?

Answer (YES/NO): YES